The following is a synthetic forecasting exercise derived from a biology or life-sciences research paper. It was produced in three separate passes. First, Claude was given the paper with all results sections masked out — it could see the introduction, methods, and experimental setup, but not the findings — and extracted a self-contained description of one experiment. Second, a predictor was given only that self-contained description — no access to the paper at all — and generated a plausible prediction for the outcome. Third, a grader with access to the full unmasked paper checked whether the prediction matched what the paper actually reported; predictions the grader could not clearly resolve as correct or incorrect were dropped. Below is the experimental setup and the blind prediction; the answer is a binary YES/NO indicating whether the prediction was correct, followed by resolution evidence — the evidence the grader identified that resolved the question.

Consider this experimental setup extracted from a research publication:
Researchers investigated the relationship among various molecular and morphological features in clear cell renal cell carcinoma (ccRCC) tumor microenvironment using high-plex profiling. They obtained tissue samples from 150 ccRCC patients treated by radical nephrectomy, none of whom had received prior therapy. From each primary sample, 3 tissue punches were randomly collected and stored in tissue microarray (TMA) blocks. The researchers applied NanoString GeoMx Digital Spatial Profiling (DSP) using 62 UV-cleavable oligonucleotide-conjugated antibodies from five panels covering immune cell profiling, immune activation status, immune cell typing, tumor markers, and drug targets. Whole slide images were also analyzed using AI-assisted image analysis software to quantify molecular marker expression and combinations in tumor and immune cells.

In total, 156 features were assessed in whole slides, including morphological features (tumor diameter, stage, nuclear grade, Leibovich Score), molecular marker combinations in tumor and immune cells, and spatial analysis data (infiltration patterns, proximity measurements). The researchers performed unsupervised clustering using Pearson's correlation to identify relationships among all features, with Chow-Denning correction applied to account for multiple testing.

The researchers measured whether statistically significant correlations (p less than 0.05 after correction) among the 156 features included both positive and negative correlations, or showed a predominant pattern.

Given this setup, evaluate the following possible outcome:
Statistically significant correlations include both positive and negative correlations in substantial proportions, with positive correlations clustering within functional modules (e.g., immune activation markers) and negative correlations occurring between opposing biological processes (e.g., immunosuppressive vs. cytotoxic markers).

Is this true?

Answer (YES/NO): NO